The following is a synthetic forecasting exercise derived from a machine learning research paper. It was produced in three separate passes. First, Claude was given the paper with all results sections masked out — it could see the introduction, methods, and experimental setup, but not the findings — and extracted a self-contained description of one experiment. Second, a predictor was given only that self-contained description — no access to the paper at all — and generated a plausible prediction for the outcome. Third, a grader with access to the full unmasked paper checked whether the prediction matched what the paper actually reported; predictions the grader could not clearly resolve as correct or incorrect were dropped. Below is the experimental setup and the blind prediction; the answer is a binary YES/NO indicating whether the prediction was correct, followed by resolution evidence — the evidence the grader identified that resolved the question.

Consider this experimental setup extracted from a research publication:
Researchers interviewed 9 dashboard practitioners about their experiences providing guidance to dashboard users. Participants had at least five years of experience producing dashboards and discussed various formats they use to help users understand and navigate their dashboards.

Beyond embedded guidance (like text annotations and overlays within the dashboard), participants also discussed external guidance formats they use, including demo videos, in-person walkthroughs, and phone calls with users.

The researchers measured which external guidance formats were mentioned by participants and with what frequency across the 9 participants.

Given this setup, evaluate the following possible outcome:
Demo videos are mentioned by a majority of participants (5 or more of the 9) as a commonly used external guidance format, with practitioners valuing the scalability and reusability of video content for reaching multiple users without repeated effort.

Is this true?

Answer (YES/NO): NO